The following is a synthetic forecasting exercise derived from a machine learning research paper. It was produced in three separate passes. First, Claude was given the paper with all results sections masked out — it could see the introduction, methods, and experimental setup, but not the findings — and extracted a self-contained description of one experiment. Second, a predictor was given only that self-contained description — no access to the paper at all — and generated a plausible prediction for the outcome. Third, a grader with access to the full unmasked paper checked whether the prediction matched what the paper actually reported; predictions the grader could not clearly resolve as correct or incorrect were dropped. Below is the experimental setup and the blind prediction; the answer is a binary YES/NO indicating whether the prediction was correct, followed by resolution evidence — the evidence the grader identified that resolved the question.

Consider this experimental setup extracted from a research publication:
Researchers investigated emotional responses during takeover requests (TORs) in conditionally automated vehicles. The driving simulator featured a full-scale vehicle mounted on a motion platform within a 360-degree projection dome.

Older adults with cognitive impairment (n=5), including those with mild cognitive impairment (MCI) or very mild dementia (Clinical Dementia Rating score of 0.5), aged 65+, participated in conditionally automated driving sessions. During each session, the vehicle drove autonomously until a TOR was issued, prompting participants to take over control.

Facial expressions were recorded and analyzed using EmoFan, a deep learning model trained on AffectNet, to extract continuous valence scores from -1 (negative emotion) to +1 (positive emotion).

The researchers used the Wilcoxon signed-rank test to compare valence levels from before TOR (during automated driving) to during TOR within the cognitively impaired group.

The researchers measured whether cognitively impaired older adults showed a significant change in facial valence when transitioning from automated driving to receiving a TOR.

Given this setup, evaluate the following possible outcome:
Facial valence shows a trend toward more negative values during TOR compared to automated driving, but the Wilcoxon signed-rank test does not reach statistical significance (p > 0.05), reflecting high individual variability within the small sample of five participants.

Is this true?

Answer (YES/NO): NO